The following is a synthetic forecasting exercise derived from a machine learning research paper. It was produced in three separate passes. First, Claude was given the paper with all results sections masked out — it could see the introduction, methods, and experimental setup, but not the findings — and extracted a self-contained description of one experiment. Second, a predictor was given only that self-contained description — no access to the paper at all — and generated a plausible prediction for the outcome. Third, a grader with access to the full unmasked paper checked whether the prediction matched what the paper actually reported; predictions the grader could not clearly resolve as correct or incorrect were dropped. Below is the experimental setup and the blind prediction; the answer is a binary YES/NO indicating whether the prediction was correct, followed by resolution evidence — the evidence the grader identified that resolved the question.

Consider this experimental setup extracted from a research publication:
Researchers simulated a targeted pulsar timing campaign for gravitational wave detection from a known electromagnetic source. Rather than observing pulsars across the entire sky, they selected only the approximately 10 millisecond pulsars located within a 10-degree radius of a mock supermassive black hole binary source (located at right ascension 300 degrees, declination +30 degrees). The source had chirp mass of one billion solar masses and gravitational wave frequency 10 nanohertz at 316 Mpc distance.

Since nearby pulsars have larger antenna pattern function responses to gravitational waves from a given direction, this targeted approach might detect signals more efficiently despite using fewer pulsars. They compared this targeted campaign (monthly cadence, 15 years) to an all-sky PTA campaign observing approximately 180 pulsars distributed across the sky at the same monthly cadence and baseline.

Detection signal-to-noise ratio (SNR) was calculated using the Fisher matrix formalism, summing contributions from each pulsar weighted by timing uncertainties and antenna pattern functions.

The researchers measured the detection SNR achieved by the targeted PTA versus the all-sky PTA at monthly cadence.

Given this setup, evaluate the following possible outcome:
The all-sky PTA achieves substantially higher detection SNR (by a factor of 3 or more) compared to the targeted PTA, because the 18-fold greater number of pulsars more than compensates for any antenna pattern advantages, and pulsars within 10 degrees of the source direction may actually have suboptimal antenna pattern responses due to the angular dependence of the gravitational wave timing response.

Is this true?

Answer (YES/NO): NO